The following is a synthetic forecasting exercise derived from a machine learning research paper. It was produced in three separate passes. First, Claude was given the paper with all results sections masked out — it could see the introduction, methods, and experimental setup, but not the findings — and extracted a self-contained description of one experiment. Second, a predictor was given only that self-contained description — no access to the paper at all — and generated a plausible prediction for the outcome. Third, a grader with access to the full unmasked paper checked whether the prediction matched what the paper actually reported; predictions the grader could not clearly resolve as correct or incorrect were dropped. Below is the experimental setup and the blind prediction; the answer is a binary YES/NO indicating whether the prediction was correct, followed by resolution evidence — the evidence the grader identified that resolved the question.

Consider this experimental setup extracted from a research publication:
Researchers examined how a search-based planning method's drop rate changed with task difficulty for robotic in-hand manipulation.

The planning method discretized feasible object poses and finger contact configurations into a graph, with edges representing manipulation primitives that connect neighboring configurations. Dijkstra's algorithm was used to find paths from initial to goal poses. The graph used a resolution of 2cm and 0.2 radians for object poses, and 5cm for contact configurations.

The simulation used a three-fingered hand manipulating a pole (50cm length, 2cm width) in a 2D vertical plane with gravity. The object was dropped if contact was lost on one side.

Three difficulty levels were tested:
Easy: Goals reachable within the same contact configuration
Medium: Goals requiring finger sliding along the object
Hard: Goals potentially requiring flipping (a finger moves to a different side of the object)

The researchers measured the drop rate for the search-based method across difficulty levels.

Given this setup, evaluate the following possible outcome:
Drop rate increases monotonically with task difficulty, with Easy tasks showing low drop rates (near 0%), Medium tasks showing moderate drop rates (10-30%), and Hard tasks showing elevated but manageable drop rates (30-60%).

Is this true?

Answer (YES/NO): NO